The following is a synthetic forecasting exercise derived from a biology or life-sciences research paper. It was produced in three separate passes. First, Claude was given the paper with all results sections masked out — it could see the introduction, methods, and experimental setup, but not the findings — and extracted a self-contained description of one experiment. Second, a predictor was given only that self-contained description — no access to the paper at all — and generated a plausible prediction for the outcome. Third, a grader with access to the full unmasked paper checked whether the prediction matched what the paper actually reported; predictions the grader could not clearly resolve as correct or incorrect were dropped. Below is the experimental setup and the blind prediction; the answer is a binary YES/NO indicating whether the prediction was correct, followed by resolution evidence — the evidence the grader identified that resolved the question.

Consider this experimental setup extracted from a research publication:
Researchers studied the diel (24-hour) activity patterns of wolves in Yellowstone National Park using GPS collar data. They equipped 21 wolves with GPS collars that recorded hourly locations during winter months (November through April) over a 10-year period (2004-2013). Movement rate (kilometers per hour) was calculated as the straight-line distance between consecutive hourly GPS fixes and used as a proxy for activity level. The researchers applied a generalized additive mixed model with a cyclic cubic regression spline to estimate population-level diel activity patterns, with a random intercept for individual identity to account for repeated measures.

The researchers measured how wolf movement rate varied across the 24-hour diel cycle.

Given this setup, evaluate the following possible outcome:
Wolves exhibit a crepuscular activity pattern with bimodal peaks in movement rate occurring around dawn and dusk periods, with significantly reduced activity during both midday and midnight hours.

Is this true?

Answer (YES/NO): YES